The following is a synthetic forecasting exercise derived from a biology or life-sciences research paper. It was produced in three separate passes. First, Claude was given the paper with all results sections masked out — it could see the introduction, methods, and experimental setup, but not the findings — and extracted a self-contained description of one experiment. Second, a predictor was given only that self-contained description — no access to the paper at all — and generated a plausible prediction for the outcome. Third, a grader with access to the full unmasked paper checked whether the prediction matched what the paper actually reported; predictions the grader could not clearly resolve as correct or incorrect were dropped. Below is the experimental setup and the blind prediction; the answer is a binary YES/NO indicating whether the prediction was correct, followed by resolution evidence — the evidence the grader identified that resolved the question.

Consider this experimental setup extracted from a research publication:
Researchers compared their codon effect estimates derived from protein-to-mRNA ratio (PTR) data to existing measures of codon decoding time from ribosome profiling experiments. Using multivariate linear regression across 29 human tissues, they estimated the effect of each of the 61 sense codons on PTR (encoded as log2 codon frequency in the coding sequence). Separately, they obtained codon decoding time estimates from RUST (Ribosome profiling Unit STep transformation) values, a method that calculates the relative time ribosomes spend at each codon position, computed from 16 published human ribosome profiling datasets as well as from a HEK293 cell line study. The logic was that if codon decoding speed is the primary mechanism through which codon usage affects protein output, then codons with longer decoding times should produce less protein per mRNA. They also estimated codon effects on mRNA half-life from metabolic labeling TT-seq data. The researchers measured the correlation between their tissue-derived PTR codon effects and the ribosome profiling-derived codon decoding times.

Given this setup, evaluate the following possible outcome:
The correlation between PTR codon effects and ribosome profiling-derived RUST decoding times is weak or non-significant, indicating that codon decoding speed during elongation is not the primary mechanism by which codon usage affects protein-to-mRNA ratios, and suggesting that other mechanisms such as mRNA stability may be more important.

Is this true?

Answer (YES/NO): NO